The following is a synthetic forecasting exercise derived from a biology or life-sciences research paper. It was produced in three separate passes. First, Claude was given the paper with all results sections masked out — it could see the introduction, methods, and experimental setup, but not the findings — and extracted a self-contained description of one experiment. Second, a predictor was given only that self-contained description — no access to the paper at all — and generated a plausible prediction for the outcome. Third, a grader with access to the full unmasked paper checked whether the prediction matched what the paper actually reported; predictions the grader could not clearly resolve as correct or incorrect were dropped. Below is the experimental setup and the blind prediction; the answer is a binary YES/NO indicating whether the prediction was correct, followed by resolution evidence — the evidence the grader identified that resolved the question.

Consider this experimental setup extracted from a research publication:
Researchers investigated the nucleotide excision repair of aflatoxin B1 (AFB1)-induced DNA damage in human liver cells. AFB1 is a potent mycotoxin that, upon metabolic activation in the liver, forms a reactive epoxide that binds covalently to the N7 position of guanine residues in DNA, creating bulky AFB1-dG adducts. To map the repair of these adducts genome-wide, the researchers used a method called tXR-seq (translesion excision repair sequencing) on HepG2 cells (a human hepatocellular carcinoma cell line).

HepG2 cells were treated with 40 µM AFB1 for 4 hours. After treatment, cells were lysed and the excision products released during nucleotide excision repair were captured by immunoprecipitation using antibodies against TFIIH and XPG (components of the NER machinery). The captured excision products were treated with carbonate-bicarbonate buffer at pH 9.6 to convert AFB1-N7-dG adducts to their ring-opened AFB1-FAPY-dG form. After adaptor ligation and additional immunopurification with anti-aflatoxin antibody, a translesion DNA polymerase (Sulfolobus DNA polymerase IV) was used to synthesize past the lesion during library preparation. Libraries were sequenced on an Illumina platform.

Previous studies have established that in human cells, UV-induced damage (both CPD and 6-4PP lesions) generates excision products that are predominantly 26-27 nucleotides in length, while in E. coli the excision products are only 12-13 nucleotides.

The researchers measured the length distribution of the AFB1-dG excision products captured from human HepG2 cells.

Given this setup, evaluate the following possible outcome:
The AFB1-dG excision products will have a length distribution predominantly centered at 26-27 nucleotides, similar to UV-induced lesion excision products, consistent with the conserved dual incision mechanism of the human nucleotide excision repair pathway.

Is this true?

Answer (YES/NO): NO